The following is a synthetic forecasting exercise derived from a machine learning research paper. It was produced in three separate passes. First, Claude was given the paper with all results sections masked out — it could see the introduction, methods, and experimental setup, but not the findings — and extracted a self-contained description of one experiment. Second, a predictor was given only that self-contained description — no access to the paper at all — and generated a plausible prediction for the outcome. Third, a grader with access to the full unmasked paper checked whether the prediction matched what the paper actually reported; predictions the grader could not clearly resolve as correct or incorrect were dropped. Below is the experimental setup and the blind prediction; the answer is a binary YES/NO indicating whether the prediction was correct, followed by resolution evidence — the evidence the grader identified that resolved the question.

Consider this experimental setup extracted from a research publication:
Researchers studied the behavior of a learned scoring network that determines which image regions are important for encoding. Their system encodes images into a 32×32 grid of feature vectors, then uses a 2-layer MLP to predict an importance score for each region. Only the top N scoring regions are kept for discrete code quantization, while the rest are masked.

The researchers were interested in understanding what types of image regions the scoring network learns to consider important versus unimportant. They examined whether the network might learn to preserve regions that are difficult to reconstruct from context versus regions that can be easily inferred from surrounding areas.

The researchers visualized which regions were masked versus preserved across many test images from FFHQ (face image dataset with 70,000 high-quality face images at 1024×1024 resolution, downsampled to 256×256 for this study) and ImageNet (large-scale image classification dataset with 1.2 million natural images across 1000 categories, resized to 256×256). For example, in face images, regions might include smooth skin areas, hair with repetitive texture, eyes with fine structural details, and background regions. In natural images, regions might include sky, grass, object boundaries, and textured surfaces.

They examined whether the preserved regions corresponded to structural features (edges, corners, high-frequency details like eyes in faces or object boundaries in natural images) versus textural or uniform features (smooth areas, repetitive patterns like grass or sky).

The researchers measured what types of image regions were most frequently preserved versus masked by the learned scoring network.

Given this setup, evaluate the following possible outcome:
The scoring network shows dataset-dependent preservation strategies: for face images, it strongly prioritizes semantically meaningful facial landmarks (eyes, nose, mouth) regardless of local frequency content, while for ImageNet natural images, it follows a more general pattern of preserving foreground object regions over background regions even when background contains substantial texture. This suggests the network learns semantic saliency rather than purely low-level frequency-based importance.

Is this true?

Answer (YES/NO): NO